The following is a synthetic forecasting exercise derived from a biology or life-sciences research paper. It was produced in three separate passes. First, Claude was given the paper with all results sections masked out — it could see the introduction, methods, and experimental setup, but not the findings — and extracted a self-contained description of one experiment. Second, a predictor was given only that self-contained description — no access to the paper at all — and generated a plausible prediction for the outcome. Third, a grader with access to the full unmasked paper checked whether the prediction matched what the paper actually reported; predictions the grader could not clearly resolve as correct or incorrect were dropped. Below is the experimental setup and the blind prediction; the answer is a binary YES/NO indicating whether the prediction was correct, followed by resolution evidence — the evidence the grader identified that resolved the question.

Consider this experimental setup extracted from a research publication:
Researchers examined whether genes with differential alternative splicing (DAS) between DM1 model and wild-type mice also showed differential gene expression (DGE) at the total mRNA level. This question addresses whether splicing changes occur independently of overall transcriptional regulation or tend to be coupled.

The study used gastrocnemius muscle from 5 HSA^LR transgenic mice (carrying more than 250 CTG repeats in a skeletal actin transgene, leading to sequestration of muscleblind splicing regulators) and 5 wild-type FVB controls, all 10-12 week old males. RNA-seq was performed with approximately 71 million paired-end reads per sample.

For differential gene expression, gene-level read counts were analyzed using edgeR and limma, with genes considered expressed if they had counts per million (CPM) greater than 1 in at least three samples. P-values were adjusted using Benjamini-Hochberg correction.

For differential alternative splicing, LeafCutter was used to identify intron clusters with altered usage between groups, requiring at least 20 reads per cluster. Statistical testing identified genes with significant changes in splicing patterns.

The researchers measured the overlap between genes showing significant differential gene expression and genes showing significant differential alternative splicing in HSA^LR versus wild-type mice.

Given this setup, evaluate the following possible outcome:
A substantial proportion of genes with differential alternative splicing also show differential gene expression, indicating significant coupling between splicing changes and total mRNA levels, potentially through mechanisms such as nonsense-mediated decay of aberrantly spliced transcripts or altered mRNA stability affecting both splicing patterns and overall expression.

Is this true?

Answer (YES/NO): NO